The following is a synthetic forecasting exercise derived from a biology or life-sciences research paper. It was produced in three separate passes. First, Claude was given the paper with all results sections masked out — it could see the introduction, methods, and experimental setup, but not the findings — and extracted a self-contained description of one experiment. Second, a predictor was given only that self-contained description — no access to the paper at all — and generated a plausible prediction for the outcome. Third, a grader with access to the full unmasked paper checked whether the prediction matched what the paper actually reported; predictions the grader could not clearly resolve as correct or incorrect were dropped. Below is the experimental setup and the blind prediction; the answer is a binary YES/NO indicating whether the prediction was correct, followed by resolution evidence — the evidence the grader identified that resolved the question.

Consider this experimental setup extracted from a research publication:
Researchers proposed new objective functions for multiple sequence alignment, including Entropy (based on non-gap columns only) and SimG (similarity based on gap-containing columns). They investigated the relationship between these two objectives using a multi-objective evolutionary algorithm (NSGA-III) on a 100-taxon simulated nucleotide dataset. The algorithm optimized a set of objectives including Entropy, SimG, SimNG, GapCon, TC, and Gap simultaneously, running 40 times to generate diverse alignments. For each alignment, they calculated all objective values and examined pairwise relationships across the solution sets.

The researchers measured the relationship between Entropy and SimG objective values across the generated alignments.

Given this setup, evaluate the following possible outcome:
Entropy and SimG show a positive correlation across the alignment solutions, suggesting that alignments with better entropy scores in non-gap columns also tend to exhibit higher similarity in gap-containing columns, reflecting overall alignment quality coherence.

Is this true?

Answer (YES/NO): YES